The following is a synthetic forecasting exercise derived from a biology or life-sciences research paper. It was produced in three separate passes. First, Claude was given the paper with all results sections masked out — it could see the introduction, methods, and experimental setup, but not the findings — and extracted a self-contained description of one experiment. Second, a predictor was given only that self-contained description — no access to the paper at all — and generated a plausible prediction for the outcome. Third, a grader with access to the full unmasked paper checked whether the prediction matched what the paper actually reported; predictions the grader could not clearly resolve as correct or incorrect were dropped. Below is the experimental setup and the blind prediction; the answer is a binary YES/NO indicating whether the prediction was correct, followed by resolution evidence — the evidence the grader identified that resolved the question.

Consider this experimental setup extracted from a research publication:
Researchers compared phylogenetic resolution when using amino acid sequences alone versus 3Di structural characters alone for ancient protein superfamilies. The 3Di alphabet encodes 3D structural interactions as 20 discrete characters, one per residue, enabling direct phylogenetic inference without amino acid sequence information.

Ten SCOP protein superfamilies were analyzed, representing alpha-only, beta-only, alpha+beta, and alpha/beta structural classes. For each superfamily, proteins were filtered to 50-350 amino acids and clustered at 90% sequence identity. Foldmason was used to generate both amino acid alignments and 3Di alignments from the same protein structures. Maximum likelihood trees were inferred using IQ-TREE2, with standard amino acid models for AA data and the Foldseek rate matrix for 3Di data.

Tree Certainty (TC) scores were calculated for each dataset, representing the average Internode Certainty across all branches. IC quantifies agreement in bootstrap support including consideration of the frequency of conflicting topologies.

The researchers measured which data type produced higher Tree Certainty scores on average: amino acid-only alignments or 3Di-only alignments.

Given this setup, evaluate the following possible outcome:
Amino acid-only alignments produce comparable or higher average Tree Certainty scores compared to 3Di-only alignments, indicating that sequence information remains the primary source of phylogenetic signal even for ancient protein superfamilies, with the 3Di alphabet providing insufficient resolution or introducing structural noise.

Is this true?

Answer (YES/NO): YES